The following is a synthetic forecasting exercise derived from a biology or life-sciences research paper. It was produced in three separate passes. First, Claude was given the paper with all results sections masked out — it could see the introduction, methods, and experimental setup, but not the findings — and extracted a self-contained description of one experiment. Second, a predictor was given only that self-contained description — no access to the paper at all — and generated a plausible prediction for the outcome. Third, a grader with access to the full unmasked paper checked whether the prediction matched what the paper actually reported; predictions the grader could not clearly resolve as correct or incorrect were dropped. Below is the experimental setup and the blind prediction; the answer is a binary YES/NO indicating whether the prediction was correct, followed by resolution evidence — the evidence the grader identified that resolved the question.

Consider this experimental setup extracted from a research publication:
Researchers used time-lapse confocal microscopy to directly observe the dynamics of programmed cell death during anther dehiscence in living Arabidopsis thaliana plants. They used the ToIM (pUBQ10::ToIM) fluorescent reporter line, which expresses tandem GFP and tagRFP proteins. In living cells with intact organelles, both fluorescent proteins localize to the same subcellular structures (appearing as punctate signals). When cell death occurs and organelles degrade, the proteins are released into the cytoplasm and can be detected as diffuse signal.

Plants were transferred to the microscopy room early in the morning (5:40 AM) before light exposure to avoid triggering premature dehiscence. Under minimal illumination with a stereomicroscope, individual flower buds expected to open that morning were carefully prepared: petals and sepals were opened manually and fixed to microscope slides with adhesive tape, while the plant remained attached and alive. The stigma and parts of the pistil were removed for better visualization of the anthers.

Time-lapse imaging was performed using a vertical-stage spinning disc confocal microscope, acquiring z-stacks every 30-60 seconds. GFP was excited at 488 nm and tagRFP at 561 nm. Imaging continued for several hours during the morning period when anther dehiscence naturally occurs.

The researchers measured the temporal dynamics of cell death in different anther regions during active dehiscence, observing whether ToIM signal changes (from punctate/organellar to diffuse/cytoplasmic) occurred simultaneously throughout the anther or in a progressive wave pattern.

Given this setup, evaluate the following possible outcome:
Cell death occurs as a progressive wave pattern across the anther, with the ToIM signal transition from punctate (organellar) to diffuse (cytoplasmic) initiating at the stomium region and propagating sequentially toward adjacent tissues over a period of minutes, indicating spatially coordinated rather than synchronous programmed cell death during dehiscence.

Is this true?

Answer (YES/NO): YES